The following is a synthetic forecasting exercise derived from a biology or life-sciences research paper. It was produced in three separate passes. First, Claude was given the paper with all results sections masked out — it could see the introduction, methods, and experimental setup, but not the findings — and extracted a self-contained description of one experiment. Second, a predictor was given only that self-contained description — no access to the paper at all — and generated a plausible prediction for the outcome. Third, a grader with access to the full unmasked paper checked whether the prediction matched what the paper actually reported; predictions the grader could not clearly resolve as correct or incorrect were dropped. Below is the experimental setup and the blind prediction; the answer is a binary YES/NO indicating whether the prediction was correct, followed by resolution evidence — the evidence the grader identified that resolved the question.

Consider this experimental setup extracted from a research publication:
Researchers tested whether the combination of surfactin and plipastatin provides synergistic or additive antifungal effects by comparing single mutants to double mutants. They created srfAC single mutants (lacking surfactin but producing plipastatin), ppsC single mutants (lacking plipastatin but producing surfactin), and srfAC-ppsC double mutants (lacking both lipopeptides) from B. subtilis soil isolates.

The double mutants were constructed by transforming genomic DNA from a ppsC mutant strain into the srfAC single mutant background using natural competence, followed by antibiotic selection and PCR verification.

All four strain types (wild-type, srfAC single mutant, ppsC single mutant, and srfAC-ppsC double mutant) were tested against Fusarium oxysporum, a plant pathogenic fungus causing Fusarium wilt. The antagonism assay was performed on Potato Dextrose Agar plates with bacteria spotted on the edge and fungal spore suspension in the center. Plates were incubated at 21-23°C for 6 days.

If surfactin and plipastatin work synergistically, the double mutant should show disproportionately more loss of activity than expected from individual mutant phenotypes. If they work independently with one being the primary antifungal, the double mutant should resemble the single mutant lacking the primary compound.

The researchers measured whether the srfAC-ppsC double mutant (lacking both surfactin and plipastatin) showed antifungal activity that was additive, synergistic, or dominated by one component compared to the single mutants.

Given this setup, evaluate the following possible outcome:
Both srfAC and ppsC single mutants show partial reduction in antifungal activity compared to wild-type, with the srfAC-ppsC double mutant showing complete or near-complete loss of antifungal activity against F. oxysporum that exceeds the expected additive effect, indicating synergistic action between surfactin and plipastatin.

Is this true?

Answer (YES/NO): NO